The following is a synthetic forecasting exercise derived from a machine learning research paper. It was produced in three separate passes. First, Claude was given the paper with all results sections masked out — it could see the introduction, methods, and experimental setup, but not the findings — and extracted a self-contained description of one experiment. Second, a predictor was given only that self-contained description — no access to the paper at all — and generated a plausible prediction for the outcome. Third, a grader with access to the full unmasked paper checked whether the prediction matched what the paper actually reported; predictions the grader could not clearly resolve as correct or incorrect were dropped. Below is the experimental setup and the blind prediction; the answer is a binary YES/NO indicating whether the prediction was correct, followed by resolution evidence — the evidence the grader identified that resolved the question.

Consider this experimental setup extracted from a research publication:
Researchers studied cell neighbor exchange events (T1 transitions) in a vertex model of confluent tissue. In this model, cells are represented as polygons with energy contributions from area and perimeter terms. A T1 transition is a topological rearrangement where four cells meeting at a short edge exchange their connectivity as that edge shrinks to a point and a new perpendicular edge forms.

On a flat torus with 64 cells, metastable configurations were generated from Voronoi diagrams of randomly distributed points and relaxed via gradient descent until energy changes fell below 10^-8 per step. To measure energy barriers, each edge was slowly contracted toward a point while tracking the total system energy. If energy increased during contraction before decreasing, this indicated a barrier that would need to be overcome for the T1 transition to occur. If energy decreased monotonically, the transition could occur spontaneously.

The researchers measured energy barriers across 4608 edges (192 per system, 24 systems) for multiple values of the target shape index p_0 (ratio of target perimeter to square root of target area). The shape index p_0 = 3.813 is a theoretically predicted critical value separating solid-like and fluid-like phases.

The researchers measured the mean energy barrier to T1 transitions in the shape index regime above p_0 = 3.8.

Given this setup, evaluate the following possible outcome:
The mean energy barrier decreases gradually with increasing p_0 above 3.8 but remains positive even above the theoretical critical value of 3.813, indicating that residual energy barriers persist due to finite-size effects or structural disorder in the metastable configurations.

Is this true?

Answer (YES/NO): NO